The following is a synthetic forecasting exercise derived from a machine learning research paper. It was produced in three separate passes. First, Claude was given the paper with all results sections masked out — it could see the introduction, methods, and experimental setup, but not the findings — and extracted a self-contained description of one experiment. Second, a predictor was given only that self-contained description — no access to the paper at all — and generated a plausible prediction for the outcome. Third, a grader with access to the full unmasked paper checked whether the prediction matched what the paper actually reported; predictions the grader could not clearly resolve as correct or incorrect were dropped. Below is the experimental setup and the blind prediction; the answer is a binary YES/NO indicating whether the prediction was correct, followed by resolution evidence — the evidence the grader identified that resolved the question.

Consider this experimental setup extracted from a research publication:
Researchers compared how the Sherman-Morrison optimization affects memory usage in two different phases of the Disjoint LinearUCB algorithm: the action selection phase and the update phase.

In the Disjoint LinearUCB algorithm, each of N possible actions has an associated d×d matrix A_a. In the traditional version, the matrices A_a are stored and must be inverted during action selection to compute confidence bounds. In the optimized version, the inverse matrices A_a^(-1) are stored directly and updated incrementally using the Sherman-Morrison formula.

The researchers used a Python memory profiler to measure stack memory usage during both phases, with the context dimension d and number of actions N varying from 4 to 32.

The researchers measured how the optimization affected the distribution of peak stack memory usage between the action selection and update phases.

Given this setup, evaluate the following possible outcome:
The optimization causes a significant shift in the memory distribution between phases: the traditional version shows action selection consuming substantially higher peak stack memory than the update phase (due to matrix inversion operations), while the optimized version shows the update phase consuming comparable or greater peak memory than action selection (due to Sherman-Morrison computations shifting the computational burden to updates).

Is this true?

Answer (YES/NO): YES